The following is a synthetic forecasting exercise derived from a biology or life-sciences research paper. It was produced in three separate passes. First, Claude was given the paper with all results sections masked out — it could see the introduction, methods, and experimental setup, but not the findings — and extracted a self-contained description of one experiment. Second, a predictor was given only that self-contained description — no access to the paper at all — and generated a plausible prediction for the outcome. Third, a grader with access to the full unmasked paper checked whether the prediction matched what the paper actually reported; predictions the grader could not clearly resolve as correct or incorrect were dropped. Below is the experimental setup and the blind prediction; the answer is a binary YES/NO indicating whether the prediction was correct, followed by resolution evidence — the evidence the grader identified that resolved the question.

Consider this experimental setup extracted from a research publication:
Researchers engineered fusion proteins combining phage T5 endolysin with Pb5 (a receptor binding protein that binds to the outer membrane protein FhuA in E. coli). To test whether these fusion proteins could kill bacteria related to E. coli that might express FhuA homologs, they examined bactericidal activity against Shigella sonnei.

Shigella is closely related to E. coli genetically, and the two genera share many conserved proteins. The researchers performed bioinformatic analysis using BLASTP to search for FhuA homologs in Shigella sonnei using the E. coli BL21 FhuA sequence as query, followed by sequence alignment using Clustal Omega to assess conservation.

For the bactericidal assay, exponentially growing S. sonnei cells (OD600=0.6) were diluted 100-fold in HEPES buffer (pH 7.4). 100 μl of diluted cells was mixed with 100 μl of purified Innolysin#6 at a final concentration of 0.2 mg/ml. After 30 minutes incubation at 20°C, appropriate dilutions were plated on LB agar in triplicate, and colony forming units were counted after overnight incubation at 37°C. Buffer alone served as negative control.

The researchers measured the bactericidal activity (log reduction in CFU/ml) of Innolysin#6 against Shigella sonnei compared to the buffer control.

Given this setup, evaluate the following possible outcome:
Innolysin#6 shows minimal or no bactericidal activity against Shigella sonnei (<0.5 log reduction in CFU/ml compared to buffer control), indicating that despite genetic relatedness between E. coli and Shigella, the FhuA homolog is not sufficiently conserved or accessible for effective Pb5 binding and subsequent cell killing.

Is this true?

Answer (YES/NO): NO